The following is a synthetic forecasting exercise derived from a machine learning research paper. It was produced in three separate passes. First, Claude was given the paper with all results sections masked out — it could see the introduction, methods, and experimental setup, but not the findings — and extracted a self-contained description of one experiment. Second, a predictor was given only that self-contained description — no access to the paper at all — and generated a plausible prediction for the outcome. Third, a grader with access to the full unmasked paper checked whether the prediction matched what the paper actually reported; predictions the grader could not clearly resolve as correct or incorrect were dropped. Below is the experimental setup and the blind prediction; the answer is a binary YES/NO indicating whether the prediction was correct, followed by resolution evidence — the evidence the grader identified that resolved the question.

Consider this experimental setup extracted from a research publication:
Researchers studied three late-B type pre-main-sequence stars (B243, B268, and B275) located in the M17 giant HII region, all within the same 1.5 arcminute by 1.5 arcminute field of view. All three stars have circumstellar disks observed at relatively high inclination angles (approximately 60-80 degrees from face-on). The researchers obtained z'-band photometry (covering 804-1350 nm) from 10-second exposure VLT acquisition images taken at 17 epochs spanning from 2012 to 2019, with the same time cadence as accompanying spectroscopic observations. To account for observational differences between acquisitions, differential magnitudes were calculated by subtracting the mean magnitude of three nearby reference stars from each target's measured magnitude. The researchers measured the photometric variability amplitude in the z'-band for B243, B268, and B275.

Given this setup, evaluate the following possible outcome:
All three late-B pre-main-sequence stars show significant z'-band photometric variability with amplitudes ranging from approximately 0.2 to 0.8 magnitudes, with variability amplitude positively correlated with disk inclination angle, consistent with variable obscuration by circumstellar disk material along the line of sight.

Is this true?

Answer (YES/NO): NO